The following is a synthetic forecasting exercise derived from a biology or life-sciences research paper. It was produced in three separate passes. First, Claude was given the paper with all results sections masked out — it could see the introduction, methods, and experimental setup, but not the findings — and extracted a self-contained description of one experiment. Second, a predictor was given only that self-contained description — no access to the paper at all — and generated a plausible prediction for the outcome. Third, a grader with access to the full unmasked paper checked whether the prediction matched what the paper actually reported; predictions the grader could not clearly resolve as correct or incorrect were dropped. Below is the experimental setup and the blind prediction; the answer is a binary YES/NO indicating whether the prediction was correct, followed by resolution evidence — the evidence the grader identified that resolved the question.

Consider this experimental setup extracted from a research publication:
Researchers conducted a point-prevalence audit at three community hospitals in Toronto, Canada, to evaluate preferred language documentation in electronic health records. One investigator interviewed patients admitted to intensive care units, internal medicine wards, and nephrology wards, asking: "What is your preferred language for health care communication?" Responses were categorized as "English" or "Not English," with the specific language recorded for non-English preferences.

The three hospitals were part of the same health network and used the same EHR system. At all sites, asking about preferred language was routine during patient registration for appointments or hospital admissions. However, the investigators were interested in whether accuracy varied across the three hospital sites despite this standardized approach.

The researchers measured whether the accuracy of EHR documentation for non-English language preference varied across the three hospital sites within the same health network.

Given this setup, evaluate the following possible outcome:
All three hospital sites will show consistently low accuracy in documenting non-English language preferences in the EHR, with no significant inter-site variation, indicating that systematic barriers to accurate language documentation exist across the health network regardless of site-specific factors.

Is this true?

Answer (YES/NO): NO